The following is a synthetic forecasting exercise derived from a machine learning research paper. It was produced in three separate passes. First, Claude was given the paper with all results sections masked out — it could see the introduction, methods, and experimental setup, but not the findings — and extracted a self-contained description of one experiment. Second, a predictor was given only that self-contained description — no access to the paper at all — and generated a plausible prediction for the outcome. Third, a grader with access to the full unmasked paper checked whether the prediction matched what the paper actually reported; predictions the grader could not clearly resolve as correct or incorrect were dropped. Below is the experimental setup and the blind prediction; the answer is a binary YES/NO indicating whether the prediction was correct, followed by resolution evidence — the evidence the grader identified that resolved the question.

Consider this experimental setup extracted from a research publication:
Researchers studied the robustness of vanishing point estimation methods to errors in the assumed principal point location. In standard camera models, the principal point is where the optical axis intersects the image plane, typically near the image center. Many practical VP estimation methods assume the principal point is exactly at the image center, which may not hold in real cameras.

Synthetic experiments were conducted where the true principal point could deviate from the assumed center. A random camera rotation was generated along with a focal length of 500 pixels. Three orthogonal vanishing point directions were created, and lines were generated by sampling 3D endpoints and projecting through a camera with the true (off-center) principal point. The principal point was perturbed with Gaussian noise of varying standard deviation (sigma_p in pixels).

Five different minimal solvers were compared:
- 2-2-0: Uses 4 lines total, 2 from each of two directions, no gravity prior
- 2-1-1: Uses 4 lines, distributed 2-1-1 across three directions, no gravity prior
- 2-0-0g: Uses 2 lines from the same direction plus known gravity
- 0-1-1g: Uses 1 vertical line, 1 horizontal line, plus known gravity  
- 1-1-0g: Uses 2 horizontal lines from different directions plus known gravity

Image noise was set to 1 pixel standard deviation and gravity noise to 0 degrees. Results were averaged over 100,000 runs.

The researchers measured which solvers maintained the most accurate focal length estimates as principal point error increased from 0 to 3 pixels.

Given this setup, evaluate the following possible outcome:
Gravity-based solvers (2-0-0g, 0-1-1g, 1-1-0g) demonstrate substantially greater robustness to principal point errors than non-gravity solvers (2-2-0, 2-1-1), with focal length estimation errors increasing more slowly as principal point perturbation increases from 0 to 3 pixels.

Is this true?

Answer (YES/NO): NO